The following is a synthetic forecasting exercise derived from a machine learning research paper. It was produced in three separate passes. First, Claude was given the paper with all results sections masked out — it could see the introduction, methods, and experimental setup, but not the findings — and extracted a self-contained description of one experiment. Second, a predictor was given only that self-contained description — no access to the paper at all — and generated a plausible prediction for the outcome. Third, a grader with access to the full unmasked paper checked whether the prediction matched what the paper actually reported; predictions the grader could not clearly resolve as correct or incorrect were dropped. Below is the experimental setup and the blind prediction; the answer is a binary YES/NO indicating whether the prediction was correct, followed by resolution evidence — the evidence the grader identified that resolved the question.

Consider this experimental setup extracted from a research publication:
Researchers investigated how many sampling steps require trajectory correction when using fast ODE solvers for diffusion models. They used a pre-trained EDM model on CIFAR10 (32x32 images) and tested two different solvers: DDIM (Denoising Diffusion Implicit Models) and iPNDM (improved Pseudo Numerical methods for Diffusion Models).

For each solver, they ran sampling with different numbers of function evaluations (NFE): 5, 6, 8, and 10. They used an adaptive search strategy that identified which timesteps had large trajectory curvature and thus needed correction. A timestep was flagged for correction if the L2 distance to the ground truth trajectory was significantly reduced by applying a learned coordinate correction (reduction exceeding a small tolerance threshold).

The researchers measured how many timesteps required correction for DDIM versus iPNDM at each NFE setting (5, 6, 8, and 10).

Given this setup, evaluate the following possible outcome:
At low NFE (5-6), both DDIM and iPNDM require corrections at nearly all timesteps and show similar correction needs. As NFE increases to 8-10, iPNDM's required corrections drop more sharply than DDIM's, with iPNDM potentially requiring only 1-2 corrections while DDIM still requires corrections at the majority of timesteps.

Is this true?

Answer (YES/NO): NO